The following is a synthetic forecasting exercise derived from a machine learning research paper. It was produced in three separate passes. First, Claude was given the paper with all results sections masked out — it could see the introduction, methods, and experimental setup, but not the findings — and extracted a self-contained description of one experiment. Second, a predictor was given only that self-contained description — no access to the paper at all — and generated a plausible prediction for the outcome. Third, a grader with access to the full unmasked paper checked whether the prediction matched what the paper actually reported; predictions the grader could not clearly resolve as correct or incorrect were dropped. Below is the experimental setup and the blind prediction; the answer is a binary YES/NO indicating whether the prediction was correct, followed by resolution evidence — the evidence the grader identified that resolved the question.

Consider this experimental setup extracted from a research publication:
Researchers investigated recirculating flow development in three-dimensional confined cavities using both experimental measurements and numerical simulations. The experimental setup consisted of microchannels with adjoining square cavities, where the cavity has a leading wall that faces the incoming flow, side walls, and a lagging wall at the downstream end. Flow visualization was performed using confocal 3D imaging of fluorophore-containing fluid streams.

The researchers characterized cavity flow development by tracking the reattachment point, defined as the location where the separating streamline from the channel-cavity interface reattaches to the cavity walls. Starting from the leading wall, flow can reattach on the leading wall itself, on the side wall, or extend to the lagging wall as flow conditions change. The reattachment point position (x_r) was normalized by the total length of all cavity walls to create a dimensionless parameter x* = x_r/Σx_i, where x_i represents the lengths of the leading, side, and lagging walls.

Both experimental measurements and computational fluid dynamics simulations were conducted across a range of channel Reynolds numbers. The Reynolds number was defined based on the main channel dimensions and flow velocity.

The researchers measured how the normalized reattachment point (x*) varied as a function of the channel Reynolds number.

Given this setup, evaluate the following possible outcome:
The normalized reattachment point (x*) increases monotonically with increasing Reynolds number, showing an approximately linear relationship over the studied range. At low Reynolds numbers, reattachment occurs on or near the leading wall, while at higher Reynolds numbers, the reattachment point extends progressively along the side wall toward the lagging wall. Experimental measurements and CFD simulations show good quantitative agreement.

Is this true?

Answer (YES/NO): NO